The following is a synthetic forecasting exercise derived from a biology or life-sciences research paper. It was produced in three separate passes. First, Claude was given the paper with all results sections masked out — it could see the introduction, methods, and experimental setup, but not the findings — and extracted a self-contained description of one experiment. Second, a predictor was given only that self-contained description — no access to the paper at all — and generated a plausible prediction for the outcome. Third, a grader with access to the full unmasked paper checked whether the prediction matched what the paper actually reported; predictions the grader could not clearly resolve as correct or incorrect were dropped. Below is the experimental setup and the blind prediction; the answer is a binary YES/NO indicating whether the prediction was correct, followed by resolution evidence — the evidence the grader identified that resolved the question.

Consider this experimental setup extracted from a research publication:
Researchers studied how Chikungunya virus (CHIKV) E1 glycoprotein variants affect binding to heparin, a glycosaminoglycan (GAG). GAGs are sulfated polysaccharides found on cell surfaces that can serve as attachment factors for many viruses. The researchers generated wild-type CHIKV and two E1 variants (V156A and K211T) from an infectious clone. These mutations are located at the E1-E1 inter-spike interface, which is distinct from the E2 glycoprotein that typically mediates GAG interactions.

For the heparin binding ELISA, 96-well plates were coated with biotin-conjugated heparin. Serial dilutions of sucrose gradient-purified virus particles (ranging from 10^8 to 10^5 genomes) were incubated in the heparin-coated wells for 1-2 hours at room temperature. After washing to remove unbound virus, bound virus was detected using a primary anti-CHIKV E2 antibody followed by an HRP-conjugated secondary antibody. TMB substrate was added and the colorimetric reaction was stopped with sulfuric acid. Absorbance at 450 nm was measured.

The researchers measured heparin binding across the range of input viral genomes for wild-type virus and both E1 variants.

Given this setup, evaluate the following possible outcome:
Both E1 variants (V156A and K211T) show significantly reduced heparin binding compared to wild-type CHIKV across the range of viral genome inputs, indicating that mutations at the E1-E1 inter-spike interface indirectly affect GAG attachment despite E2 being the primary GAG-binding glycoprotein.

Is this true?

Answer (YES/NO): YES